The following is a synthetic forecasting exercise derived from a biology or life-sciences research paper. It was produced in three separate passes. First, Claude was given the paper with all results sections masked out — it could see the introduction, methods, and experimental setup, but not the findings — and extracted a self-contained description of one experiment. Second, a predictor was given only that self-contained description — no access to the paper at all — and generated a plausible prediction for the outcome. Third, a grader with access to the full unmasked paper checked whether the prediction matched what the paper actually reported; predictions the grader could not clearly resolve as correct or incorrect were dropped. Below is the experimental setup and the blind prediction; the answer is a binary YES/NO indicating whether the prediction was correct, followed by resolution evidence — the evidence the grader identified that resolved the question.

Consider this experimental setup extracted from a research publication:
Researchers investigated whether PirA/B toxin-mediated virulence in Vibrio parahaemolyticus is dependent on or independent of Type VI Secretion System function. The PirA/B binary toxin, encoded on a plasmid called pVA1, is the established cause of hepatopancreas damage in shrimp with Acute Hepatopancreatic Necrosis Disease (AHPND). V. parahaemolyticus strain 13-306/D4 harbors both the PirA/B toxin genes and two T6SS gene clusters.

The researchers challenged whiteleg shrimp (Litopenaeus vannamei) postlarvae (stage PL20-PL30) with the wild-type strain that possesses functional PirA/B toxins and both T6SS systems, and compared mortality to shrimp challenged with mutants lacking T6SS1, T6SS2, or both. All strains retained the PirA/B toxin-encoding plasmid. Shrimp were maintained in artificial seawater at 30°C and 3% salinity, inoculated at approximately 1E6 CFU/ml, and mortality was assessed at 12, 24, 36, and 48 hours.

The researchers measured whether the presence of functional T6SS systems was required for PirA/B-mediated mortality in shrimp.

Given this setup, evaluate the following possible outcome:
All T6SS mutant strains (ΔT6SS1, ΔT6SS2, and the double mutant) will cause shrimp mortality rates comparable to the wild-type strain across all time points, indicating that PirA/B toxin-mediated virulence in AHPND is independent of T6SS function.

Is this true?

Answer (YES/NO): NO